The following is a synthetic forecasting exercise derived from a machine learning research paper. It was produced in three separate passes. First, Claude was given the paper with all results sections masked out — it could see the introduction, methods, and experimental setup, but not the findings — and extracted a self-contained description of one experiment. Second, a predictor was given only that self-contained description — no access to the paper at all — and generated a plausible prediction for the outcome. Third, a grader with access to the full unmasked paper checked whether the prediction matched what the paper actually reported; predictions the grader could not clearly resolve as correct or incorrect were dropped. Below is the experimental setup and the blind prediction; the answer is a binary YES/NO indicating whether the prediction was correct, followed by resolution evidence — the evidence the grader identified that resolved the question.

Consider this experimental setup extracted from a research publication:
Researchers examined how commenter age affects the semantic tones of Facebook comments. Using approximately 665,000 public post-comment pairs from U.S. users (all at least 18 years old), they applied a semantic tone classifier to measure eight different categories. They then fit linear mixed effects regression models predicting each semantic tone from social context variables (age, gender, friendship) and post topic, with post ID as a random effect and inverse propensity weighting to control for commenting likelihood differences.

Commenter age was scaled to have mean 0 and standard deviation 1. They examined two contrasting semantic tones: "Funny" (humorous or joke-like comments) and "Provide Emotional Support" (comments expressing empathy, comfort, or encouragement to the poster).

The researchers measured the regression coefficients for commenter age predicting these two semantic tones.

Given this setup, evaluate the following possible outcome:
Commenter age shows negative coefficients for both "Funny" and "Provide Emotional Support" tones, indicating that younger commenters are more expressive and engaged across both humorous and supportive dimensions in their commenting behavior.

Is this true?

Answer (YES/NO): NO